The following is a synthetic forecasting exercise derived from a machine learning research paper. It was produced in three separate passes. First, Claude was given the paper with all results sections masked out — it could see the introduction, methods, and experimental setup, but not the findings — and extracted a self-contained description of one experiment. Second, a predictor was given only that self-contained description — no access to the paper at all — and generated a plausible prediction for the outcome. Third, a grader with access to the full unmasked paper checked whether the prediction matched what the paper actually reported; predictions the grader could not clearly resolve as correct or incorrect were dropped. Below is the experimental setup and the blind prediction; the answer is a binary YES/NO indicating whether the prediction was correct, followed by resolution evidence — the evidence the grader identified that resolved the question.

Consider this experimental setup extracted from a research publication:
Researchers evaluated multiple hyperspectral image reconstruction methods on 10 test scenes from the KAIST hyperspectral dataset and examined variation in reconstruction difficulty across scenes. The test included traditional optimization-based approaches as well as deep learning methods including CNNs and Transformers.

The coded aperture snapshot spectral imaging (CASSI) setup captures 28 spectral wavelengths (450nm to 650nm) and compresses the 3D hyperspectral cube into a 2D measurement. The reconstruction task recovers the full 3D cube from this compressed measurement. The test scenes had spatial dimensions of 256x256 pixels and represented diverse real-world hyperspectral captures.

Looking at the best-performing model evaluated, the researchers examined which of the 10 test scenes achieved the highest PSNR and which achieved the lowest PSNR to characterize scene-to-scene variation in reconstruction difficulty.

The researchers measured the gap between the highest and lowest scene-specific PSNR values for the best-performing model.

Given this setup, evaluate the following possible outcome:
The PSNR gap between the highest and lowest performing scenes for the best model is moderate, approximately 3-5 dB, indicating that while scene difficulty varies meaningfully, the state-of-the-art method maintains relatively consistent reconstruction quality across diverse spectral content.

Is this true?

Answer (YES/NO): NO